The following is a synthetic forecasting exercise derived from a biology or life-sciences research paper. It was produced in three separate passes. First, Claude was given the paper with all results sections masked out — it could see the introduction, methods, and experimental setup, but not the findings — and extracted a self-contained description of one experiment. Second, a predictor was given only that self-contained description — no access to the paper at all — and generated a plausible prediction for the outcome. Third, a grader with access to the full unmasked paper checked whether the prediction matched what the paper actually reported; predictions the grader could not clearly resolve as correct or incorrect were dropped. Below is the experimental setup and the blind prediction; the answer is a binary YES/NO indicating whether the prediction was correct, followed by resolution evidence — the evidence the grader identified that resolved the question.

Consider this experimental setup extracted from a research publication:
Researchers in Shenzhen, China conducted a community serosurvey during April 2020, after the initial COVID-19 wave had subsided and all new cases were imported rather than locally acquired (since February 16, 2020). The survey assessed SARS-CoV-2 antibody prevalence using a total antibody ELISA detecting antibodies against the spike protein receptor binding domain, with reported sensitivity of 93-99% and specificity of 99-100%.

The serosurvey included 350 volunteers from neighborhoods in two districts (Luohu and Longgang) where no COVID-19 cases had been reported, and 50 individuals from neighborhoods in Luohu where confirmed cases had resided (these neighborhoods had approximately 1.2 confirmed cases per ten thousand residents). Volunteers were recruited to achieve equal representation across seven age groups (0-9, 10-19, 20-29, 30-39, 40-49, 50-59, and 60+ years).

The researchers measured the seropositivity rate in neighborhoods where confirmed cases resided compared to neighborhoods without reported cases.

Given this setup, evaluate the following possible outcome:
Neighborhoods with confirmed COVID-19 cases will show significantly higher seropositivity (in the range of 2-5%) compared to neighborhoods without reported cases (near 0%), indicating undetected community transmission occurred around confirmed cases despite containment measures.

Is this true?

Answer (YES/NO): NO